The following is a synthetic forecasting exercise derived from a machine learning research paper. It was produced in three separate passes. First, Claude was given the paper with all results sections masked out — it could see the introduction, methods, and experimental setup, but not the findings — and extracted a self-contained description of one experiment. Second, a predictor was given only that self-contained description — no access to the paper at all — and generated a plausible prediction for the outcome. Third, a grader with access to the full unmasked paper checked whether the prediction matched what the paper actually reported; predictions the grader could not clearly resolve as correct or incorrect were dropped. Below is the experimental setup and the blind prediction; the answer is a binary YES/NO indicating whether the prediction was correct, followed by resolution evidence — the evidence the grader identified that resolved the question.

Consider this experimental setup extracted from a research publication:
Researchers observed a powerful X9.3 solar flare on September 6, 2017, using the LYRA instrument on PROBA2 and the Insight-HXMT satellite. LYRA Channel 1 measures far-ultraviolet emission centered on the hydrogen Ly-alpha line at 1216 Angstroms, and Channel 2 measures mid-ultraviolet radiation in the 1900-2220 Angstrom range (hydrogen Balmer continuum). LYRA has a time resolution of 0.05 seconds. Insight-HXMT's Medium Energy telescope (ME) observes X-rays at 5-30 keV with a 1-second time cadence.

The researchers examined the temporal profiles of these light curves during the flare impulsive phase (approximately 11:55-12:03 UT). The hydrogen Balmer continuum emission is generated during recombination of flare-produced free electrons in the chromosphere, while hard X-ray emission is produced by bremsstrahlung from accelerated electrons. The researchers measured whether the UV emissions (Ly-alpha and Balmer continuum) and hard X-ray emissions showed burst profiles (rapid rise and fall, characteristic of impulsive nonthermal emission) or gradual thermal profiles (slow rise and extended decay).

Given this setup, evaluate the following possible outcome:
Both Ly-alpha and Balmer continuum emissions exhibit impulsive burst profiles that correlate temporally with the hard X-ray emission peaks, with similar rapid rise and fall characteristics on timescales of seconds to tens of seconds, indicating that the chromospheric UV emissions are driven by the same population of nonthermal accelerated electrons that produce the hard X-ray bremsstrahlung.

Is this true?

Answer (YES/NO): YES